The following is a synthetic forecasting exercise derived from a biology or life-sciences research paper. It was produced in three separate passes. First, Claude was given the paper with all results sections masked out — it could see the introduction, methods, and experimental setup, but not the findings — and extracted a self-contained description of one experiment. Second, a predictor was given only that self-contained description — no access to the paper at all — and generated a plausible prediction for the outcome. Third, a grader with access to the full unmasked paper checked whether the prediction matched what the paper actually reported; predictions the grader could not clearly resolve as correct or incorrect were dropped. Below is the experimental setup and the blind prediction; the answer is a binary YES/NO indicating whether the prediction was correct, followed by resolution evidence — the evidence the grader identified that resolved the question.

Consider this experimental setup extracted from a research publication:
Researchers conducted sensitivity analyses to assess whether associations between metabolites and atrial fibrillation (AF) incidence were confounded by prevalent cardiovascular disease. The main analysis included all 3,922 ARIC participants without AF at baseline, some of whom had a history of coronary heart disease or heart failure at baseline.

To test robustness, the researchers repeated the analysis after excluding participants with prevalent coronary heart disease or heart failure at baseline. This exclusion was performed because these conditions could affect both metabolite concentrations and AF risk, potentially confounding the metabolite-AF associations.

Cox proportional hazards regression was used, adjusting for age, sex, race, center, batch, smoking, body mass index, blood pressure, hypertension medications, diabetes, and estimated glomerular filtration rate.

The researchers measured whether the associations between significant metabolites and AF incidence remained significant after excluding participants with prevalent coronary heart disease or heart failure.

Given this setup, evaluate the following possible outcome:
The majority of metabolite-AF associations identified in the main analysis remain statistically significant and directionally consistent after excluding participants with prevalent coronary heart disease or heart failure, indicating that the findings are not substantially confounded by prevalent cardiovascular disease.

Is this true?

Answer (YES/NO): YES